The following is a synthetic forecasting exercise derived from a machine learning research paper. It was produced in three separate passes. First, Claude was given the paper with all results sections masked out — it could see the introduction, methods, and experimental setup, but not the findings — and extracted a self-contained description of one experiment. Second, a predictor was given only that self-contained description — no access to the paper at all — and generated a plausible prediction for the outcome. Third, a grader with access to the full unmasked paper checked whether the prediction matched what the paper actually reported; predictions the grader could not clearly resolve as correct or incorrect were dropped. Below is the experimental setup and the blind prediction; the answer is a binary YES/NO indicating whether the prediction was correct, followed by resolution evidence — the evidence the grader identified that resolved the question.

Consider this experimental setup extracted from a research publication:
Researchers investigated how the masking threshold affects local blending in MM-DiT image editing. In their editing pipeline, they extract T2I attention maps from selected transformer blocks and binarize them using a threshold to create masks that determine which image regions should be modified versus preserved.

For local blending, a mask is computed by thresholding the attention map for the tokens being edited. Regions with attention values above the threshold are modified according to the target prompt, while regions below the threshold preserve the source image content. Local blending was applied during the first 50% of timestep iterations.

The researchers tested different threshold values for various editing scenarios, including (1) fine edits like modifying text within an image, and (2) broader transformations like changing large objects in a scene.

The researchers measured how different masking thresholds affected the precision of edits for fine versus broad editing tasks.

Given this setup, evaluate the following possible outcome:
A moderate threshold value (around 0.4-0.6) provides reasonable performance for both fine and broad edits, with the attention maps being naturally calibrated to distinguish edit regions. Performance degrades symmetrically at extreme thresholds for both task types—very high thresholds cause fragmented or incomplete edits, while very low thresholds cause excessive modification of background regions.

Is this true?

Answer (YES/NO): NO